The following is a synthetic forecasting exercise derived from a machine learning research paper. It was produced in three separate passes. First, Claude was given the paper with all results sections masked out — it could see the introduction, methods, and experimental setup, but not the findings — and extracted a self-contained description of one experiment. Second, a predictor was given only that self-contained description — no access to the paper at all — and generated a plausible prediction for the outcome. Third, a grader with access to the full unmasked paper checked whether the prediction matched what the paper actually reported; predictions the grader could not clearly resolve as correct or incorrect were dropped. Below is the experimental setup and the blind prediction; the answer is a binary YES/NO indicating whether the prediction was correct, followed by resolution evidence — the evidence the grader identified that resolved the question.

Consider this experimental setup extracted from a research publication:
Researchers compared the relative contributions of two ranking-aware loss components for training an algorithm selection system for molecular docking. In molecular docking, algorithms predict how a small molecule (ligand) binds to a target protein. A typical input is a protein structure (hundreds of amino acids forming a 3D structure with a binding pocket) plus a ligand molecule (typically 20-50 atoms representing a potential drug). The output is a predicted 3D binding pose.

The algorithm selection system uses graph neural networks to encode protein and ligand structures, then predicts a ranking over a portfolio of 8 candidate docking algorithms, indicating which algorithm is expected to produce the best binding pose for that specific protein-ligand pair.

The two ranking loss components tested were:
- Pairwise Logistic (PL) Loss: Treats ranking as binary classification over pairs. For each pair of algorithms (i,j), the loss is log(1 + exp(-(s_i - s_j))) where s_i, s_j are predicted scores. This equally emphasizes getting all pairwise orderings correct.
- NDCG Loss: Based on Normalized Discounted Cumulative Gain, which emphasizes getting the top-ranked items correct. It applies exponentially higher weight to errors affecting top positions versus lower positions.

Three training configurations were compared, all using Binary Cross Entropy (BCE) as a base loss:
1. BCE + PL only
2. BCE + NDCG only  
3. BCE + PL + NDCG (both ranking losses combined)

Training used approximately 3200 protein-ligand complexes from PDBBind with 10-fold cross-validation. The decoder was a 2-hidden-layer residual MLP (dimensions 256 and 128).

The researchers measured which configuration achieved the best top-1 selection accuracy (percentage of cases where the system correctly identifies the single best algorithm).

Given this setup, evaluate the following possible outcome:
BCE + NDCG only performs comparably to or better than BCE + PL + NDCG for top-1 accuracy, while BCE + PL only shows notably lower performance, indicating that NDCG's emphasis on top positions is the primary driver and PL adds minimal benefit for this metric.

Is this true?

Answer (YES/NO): NO